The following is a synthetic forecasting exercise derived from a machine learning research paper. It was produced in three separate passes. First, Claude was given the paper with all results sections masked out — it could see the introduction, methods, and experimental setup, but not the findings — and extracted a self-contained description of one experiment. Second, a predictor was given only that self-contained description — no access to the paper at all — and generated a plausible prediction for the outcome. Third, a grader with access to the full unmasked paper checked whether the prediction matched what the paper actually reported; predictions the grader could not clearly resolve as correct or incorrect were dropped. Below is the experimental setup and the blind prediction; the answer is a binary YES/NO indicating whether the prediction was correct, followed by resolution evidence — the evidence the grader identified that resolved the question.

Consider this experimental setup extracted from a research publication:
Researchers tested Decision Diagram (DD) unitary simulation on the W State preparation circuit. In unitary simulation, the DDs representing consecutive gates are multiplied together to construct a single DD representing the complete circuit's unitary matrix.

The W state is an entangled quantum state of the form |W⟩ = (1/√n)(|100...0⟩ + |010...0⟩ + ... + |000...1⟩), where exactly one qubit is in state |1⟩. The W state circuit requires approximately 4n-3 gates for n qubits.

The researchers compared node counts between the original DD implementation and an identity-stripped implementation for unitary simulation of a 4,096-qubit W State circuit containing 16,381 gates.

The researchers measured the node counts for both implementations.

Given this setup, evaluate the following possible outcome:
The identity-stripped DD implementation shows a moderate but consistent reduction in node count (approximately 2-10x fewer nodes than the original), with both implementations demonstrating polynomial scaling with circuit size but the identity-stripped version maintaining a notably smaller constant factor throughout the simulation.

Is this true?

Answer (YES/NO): NO